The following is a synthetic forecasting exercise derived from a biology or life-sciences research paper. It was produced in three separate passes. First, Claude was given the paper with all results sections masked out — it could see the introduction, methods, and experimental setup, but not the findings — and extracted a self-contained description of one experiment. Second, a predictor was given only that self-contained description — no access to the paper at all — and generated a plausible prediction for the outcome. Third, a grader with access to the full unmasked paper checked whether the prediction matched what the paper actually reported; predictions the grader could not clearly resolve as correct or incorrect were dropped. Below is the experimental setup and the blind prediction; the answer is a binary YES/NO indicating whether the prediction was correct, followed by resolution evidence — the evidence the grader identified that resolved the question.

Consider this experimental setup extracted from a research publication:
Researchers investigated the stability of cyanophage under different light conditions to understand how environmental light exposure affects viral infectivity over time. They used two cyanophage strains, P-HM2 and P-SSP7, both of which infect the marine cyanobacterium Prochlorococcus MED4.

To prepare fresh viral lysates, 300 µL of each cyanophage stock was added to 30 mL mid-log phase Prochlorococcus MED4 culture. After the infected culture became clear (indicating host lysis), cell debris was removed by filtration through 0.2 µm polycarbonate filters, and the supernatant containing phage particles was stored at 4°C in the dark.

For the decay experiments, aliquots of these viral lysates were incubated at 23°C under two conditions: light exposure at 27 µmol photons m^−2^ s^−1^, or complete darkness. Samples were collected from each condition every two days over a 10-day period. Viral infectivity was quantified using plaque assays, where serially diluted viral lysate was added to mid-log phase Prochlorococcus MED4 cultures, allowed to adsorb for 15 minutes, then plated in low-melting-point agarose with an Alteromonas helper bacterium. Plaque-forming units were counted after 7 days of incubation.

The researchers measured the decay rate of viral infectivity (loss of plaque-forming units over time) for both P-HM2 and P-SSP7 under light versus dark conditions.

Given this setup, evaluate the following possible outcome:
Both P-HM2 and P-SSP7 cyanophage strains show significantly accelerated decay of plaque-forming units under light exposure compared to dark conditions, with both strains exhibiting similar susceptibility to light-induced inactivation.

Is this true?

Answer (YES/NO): NO